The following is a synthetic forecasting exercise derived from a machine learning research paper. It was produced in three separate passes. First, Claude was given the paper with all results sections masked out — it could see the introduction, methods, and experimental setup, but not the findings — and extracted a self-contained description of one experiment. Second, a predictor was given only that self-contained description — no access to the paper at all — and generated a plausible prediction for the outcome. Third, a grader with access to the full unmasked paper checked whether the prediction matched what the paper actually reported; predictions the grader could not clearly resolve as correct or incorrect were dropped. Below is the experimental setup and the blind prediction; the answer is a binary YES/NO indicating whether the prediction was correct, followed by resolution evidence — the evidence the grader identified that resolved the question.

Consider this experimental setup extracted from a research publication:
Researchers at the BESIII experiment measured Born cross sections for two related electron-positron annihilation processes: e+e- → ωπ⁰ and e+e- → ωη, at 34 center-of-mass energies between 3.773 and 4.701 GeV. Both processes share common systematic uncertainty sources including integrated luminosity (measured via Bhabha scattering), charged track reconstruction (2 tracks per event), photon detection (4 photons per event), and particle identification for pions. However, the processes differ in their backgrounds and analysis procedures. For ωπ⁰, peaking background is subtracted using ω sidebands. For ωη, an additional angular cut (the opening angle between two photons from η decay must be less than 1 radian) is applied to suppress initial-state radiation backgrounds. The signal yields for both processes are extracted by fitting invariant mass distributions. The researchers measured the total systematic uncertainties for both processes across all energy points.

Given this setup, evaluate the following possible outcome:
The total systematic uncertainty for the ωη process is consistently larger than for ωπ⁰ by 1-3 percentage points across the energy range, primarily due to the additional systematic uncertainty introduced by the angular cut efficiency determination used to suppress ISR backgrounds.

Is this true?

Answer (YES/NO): NO